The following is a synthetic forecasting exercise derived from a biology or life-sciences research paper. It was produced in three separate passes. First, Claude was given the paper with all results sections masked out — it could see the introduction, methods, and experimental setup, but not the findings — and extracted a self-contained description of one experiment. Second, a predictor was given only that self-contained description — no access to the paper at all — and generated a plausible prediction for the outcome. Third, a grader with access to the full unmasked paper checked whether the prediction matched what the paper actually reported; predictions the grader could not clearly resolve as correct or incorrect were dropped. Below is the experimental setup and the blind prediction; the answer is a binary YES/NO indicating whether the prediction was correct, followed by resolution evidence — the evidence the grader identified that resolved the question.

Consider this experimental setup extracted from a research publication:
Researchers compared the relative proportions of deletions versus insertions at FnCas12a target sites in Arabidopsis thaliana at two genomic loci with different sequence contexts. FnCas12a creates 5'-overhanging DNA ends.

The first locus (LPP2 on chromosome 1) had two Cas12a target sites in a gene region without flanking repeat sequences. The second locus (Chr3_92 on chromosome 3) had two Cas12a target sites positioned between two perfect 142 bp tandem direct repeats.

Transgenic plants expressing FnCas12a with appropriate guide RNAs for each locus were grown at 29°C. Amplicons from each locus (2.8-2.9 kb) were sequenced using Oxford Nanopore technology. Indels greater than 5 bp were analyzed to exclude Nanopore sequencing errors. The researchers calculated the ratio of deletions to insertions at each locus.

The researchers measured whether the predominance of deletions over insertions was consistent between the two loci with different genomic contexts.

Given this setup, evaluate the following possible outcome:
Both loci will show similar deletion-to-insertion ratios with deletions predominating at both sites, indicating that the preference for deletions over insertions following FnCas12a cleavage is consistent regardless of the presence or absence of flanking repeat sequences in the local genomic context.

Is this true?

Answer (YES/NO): YES